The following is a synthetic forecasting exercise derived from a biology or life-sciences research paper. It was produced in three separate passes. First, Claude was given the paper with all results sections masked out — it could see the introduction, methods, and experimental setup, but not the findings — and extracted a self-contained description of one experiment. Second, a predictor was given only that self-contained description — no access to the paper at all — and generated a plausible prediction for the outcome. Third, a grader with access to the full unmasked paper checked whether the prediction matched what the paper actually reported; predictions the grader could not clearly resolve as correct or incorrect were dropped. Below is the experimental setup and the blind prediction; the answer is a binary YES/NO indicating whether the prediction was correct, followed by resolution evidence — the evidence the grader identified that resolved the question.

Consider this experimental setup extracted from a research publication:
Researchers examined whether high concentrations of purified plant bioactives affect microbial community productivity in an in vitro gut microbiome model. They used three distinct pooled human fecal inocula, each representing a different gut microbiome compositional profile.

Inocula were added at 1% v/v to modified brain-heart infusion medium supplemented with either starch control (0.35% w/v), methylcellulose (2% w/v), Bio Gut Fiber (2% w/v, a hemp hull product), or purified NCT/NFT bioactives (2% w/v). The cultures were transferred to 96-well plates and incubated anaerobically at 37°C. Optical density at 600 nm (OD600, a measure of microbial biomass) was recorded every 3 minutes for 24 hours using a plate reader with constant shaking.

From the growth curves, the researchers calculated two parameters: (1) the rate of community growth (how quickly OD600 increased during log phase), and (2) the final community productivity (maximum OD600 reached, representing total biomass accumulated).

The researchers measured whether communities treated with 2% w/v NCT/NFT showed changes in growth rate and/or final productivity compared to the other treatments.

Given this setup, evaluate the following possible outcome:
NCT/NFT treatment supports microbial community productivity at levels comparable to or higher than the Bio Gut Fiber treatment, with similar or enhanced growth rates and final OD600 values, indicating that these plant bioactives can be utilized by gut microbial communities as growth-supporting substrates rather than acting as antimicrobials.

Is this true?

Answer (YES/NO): NO